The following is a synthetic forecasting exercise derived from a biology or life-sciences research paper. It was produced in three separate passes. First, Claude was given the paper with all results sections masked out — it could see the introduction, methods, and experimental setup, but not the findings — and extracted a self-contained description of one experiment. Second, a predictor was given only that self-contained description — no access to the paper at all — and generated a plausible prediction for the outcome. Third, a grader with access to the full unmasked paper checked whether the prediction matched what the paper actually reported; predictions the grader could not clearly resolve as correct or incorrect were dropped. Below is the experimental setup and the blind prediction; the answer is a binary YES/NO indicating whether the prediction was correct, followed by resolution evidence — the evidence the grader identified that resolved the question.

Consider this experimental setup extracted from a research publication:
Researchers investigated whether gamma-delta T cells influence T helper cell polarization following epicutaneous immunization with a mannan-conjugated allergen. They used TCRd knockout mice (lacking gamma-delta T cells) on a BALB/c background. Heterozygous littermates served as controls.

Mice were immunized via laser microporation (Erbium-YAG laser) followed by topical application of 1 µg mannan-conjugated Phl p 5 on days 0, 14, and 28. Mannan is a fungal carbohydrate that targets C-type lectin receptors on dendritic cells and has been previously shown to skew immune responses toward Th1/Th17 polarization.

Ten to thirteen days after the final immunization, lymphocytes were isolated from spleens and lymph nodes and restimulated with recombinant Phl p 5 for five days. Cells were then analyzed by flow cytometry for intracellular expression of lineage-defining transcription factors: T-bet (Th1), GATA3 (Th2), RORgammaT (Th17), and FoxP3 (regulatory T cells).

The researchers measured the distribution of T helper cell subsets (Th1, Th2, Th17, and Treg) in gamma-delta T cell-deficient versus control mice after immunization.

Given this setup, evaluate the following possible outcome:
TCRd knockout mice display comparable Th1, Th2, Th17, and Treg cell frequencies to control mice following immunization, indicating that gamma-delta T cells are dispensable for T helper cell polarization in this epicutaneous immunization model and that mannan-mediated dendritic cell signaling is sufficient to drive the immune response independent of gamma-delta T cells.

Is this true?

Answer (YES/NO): YES